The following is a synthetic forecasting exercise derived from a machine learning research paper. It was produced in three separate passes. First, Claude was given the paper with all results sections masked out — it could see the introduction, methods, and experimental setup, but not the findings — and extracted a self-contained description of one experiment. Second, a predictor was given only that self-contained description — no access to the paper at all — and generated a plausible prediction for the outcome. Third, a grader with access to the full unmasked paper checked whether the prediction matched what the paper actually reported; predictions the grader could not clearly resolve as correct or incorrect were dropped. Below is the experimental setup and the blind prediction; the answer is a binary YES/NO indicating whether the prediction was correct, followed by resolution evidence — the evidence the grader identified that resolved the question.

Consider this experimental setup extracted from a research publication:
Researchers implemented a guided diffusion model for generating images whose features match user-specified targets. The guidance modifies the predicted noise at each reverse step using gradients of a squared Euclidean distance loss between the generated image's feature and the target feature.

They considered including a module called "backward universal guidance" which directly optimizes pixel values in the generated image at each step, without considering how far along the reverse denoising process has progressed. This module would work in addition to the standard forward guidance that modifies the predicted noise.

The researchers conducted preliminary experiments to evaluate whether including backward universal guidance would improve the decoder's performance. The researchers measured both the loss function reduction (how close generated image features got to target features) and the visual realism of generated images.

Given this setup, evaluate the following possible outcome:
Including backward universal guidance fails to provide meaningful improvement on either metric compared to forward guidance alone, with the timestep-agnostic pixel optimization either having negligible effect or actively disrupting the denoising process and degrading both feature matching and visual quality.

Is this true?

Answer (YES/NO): YES